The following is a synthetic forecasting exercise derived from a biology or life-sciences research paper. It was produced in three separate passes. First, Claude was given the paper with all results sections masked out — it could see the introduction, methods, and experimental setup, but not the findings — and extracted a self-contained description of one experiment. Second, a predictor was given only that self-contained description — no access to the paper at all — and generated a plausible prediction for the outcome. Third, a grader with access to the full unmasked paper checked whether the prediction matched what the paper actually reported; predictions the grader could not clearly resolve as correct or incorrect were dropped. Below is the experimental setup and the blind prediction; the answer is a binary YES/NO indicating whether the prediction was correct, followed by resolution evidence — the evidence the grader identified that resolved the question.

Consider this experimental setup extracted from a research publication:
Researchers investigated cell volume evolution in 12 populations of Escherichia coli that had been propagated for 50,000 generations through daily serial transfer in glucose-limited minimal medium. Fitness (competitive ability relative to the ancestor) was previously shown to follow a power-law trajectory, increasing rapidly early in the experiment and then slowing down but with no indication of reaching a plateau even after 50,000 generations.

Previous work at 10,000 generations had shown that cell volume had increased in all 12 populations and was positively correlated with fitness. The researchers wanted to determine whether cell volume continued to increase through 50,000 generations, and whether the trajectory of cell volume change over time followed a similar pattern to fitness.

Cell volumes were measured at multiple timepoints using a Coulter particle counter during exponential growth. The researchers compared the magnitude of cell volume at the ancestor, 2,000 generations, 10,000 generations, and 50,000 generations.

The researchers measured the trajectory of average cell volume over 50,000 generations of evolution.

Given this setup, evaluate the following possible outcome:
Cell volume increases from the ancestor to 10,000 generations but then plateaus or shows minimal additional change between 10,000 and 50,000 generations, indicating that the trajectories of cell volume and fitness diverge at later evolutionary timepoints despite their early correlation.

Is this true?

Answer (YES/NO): NO